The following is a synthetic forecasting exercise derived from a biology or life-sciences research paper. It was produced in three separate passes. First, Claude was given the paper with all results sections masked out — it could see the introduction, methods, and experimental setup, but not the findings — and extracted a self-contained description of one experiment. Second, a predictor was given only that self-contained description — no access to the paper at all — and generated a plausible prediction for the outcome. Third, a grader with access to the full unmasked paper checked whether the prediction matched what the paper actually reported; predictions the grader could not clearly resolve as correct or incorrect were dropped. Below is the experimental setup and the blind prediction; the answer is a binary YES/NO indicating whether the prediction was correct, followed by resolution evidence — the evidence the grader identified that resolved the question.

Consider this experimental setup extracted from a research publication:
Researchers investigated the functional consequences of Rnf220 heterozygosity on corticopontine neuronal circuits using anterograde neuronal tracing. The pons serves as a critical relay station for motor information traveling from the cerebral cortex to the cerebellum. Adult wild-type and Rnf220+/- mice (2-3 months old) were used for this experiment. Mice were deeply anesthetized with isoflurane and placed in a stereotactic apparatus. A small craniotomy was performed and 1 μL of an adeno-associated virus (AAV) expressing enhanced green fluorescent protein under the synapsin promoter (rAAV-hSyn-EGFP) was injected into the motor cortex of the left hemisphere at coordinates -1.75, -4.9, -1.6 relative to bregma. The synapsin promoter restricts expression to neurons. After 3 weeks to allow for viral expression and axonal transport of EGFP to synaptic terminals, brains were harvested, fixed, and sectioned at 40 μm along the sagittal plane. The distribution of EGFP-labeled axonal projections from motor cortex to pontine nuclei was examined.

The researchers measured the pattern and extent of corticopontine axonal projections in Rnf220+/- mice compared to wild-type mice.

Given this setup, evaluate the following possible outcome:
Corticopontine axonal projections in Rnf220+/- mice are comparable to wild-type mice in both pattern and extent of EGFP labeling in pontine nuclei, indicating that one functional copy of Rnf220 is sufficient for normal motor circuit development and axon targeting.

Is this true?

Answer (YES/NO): NO